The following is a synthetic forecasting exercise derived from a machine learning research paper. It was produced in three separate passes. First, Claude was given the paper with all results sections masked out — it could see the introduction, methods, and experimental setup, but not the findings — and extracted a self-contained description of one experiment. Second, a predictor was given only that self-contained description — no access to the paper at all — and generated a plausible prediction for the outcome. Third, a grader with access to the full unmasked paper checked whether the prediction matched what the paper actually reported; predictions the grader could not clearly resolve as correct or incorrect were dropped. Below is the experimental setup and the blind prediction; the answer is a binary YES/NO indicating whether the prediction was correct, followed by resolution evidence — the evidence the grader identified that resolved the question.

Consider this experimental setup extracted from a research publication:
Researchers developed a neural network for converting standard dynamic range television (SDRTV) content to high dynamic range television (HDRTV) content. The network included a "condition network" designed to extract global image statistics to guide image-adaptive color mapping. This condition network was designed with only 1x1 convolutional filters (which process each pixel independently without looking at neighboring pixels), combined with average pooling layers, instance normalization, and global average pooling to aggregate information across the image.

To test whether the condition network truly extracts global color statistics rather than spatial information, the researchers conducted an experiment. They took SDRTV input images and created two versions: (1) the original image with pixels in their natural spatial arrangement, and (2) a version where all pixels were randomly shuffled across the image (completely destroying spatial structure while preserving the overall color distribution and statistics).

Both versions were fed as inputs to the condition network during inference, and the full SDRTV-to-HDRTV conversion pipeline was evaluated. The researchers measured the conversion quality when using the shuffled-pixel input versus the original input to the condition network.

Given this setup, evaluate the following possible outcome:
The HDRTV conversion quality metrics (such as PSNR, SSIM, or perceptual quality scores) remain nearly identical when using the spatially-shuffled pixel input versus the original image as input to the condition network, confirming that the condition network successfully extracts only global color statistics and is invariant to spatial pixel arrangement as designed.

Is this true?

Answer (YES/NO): YES